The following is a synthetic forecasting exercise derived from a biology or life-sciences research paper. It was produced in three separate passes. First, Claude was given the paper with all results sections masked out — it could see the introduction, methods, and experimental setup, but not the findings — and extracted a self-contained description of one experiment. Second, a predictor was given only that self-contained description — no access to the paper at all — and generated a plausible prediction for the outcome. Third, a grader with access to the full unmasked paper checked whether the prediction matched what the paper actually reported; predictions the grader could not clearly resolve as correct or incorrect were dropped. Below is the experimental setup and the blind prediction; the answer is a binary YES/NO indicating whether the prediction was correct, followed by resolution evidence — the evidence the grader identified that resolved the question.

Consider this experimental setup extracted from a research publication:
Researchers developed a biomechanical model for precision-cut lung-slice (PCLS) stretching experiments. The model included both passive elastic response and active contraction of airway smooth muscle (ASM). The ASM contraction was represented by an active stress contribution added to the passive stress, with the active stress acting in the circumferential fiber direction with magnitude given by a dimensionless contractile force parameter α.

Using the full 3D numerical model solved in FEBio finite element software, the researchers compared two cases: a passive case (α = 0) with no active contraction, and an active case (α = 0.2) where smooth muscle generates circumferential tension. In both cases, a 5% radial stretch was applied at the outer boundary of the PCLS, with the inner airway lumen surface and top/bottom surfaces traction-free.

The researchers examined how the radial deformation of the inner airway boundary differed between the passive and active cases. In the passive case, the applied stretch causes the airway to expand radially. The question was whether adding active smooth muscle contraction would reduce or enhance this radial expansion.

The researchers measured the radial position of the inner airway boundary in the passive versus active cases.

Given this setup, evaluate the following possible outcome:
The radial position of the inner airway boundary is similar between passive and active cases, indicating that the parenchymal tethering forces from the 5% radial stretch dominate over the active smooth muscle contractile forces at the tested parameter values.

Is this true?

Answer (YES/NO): NO